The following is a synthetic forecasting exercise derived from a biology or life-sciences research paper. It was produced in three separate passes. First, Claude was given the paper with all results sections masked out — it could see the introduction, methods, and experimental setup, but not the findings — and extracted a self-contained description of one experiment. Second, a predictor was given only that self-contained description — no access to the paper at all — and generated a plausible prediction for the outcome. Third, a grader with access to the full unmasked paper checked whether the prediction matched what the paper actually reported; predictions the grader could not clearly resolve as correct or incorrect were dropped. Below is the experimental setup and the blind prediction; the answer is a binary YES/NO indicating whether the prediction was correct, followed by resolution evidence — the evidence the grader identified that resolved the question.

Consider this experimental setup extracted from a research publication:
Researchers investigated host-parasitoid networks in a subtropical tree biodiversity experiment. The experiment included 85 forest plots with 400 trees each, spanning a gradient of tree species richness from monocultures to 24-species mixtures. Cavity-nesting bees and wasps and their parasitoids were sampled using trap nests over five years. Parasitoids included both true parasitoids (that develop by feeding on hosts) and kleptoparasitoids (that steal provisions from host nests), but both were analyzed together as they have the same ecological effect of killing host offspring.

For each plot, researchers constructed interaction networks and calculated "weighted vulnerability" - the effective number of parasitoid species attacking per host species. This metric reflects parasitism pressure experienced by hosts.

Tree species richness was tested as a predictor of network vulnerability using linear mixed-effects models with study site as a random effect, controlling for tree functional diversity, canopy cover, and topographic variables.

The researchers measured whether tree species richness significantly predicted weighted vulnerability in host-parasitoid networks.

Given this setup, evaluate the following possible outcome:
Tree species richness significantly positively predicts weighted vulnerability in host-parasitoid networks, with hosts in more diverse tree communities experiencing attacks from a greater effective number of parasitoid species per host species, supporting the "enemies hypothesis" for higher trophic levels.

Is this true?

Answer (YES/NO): NO